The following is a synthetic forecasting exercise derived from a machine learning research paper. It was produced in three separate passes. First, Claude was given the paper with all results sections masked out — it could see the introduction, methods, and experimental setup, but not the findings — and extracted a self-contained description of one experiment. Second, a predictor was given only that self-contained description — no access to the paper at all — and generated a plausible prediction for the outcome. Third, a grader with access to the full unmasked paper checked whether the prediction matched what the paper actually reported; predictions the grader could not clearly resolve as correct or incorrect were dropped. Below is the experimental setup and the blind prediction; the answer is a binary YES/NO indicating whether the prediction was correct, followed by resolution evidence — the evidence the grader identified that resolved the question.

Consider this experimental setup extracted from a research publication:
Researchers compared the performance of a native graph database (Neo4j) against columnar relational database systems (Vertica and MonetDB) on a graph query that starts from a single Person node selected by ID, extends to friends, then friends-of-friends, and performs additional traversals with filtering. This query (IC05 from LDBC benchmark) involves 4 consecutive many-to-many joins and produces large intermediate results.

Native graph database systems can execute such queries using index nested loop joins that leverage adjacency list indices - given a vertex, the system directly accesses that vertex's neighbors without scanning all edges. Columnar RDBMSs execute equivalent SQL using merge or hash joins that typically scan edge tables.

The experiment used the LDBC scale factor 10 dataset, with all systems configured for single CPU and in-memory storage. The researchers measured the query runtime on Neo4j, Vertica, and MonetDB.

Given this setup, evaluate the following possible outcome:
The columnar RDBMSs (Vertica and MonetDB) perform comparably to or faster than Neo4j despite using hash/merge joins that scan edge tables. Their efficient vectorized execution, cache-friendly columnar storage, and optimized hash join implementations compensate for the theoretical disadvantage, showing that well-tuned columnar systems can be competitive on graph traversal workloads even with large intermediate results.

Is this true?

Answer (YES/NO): YES